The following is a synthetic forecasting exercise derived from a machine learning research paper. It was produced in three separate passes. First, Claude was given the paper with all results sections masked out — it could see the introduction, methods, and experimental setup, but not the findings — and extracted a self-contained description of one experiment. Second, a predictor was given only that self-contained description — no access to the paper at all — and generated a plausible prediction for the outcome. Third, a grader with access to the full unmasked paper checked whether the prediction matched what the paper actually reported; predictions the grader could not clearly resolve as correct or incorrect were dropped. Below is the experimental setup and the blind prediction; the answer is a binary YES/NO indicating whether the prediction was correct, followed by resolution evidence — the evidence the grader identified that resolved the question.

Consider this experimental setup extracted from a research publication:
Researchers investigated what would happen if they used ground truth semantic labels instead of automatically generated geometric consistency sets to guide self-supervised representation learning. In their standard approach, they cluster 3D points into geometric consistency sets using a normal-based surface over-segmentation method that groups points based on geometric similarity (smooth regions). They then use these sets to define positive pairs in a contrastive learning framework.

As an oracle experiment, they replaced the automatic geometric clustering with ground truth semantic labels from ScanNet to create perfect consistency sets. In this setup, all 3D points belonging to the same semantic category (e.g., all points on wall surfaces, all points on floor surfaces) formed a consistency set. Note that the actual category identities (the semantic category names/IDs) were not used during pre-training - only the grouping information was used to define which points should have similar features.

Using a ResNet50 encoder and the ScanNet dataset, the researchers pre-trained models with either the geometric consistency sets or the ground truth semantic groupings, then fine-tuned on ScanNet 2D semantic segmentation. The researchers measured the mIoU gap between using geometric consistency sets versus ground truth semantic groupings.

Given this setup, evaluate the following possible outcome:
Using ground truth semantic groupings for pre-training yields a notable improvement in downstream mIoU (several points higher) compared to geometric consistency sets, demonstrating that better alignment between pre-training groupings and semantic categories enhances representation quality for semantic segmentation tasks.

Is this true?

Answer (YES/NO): YES